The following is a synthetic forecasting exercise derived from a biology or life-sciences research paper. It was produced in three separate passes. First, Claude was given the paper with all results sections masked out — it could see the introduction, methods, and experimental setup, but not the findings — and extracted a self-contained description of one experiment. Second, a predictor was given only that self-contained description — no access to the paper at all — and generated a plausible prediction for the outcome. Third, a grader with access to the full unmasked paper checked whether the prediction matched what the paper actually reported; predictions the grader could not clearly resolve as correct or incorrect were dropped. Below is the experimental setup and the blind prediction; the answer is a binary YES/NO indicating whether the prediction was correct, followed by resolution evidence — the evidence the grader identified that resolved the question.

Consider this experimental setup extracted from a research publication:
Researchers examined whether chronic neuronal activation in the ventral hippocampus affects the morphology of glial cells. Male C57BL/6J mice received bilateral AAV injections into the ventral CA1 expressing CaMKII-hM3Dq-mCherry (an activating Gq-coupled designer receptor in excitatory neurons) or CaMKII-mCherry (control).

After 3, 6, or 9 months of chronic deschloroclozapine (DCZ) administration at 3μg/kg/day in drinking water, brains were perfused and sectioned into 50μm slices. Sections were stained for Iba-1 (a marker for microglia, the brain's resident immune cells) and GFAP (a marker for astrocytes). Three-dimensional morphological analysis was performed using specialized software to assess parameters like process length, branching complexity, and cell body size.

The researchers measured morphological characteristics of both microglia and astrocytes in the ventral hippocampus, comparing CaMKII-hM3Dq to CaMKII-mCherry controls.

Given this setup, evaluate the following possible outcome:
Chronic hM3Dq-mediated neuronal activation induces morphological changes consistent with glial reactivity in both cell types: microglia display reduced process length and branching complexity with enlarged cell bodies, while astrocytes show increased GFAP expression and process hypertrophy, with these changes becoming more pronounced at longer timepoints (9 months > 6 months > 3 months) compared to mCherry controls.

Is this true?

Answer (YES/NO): NO